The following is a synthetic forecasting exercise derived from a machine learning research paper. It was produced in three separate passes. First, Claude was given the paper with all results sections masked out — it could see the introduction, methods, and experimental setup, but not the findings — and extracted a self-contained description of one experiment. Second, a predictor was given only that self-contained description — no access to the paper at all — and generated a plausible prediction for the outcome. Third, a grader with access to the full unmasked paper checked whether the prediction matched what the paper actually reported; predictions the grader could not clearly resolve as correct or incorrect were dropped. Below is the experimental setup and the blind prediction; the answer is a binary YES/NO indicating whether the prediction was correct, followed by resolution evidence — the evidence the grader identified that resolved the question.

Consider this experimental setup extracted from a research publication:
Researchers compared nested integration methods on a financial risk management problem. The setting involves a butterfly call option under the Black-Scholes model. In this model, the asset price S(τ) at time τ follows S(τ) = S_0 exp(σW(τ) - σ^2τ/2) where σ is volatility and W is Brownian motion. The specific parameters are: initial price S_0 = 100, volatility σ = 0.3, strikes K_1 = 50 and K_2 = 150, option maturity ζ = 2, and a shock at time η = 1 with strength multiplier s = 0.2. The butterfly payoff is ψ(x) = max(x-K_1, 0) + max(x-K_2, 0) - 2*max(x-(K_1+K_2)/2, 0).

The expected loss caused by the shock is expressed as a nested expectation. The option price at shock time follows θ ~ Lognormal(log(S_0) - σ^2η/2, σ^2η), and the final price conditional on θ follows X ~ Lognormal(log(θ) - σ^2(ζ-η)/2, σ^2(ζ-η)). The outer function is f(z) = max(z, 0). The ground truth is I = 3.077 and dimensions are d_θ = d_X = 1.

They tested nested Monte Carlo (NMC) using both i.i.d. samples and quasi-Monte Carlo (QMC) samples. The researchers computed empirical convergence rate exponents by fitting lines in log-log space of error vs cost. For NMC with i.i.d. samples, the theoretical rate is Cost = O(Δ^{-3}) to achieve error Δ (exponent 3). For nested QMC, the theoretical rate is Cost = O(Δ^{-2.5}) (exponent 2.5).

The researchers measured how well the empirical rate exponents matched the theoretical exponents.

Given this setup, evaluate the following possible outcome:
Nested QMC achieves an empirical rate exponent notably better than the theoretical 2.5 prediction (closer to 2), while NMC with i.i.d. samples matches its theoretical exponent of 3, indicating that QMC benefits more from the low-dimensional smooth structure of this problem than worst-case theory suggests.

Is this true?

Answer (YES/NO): NO